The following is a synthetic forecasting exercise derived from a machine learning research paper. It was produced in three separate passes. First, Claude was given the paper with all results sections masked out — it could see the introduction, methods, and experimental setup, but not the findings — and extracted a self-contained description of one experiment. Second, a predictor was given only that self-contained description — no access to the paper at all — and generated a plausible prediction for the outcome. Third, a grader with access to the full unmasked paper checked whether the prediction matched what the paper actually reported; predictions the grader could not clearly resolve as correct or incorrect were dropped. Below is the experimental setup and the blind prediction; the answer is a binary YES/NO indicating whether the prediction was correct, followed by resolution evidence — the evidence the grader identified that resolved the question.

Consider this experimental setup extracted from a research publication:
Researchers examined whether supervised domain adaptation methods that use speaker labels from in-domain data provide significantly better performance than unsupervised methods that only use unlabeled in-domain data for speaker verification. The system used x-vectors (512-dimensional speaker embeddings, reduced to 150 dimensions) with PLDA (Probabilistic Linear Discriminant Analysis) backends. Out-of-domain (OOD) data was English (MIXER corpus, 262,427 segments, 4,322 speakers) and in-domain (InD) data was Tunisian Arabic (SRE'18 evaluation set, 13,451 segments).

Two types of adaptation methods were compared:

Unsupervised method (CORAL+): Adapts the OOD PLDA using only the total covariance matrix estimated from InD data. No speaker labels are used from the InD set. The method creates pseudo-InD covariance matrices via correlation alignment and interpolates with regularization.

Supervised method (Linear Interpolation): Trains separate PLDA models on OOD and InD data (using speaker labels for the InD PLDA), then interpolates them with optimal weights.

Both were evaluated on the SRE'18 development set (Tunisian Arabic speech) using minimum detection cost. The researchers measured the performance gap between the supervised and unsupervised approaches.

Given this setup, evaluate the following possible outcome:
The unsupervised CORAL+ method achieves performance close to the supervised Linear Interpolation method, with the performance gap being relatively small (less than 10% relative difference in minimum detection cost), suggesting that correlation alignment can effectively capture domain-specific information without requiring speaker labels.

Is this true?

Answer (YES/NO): NO